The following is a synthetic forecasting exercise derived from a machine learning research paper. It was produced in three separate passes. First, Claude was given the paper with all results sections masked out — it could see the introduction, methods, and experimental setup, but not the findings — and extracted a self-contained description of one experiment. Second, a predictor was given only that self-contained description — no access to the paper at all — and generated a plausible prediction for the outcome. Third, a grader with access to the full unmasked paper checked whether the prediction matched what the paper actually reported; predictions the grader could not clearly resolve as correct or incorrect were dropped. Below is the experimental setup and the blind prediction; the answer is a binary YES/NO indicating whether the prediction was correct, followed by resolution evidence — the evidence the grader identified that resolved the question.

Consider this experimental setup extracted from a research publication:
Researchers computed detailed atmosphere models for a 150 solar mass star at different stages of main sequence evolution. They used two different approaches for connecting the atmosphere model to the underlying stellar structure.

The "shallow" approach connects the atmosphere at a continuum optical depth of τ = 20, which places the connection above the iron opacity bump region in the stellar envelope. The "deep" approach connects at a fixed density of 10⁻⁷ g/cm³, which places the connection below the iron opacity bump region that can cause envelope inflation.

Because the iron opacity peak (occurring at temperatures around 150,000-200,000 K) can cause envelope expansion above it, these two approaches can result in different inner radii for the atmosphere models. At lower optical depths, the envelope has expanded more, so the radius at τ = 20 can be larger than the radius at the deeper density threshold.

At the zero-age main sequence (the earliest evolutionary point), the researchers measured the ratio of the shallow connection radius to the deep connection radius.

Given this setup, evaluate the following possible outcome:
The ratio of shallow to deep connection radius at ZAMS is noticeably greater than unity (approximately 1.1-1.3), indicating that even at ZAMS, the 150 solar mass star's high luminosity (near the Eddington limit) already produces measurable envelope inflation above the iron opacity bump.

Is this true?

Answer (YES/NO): YES